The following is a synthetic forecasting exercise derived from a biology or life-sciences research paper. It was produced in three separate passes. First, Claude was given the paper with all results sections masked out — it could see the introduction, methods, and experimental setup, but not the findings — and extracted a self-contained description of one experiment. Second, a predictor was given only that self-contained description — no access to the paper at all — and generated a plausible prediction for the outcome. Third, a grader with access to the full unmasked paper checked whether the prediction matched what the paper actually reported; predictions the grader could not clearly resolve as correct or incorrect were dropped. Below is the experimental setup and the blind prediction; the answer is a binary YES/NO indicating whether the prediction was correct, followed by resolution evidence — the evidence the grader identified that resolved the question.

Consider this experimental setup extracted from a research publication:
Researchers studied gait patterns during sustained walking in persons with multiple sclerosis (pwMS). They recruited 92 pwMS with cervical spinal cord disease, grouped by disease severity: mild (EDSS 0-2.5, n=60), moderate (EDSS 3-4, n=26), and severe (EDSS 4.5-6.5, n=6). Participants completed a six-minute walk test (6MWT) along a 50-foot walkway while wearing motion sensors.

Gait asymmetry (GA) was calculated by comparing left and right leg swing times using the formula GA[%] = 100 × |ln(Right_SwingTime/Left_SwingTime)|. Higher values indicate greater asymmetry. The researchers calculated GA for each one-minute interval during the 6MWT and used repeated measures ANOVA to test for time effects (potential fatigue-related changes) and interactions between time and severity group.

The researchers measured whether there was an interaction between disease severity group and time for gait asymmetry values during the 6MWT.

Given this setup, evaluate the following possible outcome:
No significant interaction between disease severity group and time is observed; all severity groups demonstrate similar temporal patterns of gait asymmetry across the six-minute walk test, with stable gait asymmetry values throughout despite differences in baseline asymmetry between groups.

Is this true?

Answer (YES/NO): NO